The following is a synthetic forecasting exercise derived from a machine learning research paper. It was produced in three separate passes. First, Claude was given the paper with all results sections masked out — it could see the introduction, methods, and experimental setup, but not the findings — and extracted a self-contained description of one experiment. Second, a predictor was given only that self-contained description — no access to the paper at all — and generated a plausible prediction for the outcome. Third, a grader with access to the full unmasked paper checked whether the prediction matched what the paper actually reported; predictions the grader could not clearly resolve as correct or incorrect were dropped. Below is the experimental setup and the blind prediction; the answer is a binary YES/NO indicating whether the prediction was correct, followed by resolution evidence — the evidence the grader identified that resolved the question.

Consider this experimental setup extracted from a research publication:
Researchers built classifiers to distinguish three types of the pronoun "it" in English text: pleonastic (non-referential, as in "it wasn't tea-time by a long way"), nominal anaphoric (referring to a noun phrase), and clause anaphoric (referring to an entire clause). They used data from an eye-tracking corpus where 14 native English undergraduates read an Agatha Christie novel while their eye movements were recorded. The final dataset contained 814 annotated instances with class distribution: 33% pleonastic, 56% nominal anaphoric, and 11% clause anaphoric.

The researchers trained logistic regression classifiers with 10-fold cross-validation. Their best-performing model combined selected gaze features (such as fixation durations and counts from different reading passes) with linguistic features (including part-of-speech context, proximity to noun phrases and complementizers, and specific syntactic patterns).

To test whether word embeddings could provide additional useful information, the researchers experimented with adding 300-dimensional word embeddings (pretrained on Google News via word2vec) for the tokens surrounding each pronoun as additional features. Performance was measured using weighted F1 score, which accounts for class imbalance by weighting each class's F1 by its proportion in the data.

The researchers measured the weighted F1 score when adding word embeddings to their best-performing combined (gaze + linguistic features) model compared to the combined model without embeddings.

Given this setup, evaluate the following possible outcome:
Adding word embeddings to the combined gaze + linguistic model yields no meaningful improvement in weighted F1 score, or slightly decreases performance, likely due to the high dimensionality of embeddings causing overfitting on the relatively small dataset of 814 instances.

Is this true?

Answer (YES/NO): YES